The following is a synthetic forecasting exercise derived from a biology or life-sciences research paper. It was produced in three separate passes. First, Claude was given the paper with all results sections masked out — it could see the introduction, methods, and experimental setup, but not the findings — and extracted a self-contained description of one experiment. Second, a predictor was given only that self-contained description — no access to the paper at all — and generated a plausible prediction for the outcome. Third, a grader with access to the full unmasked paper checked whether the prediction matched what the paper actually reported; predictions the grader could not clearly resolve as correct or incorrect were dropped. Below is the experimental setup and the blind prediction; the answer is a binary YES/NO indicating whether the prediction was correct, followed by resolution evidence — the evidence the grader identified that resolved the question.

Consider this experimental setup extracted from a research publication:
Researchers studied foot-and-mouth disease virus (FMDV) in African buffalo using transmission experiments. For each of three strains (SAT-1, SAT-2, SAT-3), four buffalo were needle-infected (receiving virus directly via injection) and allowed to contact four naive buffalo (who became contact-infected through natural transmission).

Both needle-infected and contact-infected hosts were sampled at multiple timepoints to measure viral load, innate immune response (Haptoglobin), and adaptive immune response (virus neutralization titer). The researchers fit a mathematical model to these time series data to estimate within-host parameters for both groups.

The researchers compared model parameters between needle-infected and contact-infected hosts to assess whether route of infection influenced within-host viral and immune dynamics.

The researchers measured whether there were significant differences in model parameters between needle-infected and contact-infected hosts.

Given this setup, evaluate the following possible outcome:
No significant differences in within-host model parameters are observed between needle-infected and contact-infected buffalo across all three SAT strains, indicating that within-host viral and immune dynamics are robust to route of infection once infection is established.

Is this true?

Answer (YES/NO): NO